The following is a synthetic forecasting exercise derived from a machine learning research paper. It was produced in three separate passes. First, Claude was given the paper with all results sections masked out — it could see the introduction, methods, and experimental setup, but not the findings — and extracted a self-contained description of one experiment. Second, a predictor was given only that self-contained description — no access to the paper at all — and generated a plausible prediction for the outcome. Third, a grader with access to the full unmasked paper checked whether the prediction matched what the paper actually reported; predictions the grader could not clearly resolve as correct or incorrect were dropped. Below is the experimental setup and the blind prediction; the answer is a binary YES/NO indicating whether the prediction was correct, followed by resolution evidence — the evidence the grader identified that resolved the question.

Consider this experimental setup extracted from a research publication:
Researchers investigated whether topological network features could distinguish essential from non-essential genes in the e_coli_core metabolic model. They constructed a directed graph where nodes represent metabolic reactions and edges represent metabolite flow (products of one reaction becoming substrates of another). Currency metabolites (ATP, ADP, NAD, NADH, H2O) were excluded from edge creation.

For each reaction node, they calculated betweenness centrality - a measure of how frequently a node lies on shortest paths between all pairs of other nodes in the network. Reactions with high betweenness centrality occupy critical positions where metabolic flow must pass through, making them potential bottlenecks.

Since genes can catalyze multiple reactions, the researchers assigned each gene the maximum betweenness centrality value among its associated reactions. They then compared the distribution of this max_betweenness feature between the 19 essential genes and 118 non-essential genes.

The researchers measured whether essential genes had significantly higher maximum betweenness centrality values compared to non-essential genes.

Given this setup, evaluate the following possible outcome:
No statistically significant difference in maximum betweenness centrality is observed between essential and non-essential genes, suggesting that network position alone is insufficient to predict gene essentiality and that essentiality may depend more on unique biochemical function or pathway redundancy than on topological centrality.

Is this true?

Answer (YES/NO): NO